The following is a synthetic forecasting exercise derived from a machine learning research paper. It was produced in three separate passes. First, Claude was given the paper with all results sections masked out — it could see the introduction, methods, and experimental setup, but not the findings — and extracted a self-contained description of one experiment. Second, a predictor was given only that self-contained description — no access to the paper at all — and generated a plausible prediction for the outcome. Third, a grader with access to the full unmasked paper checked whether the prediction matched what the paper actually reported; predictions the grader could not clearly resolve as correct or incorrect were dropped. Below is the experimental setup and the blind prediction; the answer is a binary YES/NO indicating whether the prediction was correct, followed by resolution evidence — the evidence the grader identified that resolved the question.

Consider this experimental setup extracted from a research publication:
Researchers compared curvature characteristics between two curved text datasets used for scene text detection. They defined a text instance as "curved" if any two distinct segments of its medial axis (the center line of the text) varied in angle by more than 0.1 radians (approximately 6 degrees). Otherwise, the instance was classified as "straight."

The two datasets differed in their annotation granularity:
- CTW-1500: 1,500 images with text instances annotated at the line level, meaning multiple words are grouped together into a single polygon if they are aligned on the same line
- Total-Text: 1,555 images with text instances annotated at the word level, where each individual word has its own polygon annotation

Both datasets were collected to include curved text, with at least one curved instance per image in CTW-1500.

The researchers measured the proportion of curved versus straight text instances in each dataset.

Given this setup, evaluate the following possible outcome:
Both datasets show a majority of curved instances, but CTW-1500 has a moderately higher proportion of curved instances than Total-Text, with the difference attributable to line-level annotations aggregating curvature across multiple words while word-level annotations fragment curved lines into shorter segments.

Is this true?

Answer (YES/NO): NO